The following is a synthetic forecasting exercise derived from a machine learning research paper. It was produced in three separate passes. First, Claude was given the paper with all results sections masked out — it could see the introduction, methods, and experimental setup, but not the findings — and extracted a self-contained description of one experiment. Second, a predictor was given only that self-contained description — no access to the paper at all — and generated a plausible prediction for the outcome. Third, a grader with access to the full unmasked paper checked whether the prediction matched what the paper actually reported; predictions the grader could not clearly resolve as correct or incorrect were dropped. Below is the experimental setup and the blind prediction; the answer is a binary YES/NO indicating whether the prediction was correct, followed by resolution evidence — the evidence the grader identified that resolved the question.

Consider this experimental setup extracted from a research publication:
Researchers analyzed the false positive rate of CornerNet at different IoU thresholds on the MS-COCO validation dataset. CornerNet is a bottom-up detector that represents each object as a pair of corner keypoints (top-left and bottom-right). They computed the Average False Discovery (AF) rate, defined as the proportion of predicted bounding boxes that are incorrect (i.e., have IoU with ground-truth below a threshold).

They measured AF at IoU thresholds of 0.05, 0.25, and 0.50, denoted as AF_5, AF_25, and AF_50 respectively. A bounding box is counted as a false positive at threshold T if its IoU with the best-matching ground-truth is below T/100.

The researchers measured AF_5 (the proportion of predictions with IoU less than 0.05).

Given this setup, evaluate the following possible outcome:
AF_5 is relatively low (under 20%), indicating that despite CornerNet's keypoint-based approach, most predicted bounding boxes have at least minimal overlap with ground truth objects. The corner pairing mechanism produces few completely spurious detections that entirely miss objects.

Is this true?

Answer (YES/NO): NO